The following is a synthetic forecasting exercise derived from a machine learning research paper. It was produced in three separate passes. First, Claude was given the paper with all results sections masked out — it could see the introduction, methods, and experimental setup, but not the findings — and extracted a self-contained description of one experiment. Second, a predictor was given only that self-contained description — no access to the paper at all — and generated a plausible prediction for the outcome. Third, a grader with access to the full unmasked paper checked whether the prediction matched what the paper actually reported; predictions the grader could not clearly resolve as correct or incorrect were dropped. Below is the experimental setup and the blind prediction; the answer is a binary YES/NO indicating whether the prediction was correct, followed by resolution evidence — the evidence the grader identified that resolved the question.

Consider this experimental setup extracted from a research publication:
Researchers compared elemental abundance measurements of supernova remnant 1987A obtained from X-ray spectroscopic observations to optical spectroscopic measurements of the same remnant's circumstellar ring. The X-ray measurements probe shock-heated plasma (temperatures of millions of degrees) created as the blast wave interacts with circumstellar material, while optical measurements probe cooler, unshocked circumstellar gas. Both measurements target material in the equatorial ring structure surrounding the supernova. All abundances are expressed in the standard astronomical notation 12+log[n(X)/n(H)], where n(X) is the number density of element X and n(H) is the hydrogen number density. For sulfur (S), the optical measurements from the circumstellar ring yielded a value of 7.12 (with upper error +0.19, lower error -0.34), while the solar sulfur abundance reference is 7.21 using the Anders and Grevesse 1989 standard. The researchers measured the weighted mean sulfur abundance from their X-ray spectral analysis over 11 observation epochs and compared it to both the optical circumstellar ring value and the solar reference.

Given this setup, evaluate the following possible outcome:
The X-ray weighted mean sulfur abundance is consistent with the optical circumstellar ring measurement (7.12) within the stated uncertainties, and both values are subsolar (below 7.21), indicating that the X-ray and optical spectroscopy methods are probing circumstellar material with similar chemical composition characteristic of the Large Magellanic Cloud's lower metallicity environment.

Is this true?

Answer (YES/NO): NO